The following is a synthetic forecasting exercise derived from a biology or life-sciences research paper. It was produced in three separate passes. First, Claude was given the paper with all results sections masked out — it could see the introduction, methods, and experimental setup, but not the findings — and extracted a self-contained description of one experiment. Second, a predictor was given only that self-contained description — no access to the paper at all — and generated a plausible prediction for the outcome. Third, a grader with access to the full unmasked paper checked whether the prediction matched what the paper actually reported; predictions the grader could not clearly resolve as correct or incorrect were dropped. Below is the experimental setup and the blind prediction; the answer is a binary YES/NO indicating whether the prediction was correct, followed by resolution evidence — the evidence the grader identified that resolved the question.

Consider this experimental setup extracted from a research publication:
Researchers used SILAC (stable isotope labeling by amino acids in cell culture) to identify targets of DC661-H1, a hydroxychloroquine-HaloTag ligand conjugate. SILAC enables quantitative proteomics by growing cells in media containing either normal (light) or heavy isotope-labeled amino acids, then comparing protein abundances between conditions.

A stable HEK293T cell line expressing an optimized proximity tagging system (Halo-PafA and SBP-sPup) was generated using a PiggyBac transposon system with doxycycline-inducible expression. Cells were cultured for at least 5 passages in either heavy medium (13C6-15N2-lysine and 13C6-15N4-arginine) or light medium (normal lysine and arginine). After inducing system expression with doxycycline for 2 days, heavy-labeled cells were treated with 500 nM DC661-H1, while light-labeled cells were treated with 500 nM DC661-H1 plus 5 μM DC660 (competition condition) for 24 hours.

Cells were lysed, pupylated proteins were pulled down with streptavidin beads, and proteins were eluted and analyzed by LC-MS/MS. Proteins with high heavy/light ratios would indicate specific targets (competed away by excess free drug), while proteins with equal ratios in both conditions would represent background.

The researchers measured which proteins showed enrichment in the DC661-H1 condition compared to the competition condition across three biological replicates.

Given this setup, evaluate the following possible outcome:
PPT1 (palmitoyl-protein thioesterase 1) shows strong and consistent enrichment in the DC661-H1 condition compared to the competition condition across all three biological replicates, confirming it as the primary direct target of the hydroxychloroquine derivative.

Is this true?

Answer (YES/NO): NO